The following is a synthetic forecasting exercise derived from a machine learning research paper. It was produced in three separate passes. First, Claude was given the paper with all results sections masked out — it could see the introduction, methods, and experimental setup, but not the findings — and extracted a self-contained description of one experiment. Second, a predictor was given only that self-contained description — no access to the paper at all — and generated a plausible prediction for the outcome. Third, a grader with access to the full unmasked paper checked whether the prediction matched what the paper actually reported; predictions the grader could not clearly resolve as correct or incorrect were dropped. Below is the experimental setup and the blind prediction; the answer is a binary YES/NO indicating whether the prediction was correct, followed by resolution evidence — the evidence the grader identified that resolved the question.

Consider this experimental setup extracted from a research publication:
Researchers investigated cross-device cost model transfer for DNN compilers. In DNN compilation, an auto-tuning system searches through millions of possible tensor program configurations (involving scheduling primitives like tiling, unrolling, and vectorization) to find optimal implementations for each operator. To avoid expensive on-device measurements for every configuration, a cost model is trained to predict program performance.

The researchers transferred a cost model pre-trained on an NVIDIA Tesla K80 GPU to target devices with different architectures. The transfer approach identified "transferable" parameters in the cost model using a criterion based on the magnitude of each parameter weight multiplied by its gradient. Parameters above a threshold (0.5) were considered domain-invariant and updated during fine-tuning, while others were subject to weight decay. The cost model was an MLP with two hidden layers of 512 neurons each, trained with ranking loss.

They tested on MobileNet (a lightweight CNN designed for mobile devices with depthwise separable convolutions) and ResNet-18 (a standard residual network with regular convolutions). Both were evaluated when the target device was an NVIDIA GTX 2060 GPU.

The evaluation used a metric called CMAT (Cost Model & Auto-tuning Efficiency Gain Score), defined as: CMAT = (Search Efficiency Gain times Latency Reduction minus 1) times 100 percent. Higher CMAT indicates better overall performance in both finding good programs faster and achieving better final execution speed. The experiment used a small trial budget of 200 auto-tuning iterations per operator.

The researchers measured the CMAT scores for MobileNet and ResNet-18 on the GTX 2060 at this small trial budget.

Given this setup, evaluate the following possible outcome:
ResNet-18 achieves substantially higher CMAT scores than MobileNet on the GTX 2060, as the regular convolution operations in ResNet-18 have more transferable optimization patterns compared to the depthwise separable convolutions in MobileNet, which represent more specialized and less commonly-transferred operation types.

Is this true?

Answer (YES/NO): NO